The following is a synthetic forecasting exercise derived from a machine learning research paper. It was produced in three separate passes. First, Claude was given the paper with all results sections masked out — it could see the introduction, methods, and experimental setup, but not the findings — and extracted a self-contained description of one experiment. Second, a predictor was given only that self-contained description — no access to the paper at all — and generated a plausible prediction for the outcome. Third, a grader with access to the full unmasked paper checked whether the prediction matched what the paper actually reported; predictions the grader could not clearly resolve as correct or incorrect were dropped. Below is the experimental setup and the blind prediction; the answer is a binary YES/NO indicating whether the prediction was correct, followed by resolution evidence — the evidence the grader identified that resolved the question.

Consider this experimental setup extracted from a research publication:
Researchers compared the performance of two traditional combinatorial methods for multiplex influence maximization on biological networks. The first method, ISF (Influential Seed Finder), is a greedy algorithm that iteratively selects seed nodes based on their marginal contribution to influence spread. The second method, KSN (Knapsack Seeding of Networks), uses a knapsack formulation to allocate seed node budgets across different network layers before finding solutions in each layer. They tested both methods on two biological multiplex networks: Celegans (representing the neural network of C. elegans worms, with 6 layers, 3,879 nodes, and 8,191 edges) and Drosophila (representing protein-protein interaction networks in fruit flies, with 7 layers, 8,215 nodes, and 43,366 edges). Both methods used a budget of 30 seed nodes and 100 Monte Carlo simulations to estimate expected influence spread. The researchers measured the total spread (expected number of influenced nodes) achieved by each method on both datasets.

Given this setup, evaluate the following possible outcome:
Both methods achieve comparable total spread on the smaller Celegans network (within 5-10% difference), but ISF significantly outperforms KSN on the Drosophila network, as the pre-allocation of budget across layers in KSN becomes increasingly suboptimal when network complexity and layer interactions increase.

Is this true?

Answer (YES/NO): NO